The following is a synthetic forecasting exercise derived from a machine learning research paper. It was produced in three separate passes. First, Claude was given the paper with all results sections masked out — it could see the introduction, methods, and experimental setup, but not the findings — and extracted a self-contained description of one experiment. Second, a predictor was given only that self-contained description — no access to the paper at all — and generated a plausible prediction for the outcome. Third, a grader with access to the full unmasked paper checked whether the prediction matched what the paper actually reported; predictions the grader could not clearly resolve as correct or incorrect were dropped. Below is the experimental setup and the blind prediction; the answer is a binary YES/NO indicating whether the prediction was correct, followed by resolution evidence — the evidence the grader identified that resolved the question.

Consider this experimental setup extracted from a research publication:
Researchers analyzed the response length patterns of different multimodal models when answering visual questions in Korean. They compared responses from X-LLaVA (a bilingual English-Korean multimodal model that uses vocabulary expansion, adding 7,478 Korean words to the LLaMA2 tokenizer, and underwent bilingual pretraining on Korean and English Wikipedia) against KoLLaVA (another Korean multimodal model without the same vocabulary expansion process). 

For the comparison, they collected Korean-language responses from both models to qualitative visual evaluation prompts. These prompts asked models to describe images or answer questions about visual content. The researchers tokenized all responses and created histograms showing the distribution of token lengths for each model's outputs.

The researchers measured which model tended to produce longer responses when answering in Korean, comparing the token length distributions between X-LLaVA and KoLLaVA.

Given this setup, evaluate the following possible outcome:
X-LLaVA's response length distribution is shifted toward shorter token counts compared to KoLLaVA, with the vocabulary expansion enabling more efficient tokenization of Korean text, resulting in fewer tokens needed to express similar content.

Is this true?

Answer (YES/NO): NO